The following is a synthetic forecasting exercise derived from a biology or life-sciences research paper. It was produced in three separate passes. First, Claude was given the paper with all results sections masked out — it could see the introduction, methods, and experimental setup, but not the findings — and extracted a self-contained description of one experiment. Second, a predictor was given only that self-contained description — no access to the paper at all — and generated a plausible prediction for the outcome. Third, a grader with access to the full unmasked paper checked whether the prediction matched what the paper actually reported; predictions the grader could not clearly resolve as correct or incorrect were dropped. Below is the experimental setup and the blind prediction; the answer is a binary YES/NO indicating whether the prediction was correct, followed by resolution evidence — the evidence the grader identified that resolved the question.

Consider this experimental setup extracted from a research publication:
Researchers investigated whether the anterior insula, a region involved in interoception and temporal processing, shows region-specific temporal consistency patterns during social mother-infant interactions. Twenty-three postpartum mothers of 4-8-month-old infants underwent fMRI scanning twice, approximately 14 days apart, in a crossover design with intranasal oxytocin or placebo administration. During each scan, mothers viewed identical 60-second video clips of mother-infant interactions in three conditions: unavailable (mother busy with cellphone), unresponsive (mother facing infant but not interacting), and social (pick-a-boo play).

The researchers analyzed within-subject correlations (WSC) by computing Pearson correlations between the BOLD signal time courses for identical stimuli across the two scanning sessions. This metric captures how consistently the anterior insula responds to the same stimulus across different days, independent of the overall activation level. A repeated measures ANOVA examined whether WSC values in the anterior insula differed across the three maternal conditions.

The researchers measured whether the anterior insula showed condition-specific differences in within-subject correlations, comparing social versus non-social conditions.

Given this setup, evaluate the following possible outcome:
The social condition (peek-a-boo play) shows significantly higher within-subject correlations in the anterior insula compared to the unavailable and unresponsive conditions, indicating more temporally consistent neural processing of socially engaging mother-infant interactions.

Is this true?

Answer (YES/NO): NO